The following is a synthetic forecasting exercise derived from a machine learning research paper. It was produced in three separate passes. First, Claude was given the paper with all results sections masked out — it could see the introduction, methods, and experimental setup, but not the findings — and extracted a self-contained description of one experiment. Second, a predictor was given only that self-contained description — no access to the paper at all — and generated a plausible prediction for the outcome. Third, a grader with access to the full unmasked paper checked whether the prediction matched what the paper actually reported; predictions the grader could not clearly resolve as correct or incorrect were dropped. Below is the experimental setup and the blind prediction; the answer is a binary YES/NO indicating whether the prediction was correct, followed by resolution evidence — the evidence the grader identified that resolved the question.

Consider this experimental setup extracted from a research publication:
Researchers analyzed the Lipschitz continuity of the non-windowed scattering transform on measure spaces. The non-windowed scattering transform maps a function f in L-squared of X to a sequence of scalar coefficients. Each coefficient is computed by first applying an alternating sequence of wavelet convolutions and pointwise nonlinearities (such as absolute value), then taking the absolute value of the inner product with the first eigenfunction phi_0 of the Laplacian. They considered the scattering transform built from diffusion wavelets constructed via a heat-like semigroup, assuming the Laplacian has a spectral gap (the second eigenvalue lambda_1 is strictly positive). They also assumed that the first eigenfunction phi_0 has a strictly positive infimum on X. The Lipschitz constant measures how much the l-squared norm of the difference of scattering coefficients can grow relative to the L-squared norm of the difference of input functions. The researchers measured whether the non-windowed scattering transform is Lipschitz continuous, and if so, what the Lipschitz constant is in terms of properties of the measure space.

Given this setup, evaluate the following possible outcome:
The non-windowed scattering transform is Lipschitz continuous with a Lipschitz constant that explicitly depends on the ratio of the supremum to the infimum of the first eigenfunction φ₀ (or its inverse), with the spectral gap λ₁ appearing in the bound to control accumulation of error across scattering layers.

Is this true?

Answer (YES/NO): NO